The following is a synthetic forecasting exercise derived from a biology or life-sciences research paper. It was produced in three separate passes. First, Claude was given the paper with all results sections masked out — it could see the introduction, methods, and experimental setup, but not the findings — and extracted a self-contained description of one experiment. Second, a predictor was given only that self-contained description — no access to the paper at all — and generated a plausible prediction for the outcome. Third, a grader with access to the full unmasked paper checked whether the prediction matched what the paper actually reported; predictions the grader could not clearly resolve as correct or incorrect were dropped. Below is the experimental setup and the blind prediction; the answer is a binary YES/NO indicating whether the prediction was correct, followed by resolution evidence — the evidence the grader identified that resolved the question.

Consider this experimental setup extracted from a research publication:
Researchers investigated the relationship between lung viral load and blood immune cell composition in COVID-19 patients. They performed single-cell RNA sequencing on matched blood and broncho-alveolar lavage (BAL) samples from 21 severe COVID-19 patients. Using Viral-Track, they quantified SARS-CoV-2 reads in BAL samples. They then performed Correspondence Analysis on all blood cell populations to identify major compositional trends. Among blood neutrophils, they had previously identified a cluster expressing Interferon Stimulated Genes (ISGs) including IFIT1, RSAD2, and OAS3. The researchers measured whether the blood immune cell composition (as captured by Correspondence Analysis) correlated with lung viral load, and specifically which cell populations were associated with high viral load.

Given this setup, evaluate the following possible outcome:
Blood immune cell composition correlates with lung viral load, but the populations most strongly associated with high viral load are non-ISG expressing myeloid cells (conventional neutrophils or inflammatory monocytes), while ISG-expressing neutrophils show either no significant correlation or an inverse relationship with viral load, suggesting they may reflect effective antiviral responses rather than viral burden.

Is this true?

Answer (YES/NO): NO